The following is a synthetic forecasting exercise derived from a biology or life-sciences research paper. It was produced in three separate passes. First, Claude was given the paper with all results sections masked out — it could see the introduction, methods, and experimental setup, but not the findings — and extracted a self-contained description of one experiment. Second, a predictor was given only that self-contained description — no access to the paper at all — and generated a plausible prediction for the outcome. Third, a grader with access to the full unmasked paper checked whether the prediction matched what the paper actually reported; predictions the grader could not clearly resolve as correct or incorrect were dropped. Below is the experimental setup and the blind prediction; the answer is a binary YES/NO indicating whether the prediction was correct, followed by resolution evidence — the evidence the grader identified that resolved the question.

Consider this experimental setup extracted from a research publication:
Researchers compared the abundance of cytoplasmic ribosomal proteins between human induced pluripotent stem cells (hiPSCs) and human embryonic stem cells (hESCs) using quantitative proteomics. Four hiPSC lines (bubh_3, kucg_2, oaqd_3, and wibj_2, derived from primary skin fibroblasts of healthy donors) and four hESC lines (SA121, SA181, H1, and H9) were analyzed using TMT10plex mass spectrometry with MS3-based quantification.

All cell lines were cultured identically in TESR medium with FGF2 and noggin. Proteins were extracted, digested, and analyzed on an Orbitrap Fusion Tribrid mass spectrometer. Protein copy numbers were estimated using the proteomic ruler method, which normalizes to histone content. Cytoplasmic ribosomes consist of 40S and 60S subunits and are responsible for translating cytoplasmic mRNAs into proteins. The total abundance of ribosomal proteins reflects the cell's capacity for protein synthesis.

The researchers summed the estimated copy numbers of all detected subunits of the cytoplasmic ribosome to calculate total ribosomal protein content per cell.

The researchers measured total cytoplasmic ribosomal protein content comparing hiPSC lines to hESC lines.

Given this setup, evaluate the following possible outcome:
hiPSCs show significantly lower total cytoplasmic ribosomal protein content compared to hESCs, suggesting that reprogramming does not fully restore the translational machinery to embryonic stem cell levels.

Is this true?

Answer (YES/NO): NO